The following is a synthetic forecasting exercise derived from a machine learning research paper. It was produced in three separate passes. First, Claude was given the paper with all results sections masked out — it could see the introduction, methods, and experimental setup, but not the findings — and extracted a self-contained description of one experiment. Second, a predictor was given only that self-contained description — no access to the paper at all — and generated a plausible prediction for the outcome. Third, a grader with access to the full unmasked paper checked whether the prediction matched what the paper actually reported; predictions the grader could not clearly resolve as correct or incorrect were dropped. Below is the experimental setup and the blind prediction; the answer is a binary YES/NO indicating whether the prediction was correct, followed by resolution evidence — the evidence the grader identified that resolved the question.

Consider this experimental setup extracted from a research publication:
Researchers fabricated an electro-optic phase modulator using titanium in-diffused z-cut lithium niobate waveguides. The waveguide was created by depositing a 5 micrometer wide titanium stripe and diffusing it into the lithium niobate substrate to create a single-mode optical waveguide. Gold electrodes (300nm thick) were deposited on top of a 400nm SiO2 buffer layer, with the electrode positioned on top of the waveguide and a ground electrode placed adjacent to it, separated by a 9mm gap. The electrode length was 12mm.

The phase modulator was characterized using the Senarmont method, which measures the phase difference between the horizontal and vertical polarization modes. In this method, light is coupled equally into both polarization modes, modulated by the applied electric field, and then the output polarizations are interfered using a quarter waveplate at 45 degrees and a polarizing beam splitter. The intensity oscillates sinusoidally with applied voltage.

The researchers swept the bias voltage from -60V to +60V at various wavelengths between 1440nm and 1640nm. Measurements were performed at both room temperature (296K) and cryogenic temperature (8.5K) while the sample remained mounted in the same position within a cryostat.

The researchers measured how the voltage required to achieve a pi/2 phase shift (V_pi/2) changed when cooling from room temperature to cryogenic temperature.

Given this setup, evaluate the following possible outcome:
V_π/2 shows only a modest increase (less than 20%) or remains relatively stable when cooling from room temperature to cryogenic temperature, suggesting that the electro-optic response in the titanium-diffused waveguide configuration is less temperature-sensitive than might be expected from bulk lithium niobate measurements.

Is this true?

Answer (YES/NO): NO